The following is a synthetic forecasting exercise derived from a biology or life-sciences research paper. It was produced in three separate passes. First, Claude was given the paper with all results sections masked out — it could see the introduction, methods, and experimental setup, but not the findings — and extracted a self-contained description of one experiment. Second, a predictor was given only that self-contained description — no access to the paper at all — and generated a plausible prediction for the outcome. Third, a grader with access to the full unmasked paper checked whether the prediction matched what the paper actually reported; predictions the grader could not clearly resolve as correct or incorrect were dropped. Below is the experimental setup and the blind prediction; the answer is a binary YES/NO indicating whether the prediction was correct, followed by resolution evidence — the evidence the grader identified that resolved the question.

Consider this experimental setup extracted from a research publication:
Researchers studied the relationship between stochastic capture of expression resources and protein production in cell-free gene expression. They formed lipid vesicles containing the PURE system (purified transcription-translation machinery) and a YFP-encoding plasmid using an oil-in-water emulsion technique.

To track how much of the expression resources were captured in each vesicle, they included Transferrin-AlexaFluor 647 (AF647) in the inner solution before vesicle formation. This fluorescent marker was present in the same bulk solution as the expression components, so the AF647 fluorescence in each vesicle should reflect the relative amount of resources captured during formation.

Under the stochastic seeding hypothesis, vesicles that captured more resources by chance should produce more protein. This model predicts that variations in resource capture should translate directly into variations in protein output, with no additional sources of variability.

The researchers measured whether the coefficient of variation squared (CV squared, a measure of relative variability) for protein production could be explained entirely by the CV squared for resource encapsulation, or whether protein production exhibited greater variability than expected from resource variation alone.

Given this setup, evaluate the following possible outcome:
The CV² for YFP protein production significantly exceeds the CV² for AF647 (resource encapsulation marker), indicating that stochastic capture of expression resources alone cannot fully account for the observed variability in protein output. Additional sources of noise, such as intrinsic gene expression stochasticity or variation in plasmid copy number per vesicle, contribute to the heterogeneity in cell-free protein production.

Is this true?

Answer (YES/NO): NO